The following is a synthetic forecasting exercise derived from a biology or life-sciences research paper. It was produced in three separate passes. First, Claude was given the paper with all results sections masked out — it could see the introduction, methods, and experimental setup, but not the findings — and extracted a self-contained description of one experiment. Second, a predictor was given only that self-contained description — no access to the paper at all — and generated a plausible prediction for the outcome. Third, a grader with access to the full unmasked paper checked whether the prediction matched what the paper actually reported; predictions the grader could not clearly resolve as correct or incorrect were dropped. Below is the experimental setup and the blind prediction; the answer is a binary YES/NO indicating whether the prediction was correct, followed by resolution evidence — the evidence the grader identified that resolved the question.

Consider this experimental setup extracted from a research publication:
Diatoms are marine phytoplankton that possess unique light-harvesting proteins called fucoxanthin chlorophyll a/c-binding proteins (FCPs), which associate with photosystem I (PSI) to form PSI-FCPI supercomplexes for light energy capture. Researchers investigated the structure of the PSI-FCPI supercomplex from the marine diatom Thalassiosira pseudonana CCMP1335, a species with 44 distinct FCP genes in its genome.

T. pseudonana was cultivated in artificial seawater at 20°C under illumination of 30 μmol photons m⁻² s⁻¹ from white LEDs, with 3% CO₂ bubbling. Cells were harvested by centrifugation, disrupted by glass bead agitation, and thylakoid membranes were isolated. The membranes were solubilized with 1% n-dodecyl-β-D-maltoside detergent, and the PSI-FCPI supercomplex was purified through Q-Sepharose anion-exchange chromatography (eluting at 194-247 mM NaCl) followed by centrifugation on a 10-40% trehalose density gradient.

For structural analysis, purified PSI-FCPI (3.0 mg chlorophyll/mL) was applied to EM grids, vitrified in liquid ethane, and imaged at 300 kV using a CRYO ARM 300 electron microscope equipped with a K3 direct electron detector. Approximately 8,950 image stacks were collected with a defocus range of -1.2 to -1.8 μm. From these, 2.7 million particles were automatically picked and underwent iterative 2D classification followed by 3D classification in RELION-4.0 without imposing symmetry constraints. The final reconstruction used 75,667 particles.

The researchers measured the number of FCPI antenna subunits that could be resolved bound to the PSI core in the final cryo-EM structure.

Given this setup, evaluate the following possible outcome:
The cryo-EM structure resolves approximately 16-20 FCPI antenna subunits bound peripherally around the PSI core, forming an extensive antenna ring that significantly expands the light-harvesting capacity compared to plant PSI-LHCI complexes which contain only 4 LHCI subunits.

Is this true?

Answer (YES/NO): NO